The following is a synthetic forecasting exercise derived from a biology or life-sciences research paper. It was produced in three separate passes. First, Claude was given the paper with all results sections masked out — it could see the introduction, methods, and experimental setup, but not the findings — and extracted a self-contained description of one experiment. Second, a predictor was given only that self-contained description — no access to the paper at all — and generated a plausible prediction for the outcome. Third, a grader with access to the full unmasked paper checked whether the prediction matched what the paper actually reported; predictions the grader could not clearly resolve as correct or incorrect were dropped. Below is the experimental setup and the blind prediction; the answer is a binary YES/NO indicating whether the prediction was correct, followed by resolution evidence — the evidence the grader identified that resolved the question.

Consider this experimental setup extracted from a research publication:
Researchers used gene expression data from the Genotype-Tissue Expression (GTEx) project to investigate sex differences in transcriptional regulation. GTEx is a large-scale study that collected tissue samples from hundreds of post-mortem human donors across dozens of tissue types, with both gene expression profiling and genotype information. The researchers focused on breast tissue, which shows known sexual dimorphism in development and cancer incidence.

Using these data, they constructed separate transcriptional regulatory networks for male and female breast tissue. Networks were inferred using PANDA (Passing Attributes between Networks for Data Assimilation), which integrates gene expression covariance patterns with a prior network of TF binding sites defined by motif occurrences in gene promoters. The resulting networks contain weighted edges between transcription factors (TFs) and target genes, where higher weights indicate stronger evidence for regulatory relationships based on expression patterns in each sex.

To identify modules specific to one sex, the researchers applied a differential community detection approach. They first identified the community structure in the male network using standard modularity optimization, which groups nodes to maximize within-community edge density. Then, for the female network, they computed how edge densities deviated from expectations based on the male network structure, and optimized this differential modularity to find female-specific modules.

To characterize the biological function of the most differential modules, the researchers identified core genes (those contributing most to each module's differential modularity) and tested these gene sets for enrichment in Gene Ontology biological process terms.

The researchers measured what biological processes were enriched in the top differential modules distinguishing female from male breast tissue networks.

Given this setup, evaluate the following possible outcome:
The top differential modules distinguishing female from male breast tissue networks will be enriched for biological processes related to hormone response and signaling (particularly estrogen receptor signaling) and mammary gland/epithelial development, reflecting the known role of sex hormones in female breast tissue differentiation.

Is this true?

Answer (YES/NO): NO